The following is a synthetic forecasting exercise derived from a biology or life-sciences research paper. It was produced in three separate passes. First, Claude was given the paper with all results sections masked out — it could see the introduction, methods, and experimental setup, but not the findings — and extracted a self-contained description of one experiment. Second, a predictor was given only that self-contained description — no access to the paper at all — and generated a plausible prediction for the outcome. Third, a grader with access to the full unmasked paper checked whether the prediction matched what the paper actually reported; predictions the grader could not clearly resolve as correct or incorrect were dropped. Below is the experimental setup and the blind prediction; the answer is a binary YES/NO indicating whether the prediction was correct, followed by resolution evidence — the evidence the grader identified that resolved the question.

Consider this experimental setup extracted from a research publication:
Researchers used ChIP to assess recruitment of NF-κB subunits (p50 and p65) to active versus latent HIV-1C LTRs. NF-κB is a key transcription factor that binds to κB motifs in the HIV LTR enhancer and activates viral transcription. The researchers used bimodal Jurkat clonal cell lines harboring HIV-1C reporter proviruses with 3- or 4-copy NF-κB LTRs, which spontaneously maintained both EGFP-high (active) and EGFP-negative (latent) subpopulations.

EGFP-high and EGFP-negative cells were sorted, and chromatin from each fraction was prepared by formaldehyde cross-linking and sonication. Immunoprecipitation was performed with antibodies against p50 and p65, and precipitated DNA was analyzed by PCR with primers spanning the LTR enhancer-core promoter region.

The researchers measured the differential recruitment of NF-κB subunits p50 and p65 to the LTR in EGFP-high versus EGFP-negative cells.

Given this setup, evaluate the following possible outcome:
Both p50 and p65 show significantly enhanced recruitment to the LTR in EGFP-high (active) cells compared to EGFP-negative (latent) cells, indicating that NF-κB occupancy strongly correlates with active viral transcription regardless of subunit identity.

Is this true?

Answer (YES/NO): NO